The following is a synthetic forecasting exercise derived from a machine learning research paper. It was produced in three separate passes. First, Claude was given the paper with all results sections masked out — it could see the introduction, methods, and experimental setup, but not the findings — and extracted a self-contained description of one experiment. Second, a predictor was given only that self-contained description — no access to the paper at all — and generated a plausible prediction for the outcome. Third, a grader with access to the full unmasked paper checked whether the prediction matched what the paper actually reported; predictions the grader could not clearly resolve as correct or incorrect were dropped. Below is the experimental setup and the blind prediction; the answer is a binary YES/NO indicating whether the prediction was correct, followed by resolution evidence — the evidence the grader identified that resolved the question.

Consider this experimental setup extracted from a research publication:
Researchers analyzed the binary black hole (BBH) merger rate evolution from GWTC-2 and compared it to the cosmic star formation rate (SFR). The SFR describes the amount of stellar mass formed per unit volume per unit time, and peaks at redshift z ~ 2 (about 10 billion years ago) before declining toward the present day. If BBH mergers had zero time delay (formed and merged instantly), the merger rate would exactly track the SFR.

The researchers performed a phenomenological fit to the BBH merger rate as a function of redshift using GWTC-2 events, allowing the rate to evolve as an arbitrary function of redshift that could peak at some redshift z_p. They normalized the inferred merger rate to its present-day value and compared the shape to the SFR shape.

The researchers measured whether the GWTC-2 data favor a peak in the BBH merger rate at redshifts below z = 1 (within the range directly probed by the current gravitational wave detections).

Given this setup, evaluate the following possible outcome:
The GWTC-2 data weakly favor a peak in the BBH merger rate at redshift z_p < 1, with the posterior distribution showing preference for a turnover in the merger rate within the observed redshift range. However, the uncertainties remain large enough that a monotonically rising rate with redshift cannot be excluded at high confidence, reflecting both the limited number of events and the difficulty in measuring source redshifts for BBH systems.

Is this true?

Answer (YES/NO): NO